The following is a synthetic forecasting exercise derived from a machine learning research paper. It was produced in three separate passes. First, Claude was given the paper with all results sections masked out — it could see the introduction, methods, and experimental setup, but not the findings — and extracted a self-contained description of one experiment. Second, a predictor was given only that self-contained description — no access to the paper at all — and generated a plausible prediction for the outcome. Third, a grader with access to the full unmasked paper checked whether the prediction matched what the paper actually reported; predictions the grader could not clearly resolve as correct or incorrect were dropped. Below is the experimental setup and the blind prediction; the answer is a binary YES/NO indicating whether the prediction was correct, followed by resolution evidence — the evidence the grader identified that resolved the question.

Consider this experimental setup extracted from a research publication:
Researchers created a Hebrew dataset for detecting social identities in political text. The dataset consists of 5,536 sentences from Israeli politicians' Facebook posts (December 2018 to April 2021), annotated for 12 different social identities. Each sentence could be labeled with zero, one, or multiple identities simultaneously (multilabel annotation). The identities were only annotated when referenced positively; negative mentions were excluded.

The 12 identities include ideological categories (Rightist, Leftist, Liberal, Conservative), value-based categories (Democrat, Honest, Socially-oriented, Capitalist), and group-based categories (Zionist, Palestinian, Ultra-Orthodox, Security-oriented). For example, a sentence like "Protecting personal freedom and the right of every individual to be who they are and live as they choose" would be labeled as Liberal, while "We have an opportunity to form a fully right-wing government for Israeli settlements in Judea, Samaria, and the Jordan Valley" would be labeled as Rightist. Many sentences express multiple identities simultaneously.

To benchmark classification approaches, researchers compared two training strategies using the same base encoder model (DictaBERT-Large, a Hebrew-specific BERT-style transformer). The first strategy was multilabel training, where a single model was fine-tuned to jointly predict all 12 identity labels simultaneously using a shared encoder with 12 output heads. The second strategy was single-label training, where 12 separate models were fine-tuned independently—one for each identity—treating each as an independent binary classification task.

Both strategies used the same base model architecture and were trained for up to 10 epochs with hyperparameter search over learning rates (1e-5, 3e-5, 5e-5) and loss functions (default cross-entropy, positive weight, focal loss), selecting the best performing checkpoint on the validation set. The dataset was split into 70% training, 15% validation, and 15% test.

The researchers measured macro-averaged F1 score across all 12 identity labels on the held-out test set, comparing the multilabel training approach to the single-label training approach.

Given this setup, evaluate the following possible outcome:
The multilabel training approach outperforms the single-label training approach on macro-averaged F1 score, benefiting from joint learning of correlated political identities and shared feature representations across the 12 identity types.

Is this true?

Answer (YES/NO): YES